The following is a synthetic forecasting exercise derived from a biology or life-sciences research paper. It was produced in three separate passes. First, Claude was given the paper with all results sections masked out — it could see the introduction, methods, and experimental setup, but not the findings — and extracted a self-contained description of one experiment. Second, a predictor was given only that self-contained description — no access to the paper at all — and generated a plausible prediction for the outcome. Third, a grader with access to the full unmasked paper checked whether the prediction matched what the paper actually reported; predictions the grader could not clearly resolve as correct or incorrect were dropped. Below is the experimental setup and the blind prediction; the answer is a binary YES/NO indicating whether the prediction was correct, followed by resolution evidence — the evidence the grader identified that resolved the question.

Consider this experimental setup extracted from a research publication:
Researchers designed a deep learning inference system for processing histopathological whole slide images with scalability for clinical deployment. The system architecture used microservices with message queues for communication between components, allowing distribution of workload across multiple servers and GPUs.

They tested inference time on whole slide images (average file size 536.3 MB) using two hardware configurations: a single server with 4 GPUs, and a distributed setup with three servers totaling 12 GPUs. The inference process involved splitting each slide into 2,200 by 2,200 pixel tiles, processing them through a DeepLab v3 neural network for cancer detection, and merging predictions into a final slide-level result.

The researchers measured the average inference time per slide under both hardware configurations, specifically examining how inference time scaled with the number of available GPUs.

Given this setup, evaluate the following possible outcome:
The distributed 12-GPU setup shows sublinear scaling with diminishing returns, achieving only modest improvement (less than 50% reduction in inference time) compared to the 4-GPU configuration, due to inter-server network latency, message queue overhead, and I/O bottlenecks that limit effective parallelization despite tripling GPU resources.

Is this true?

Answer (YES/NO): NO